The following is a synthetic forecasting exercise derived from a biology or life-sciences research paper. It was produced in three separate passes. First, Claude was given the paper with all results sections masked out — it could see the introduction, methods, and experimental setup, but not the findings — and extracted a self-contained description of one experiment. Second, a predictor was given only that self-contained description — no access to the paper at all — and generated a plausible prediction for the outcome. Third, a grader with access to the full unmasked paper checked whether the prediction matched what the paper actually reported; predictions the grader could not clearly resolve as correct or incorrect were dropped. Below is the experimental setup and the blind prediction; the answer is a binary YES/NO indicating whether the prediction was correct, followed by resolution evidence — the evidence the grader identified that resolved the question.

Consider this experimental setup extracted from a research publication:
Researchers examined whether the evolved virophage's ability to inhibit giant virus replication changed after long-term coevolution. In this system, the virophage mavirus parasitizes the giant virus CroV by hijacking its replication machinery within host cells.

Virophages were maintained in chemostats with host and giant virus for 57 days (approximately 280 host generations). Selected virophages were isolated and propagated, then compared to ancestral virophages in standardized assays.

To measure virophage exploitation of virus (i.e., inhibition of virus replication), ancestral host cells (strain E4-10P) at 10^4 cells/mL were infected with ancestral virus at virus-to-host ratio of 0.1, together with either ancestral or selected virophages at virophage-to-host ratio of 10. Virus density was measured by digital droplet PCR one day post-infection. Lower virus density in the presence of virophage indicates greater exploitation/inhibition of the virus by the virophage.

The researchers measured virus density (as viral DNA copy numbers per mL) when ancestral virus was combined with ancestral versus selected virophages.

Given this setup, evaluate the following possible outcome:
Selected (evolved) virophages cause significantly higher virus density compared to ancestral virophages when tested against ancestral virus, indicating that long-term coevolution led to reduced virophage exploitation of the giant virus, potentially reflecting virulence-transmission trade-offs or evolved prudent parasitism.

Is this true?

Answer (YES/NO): YES